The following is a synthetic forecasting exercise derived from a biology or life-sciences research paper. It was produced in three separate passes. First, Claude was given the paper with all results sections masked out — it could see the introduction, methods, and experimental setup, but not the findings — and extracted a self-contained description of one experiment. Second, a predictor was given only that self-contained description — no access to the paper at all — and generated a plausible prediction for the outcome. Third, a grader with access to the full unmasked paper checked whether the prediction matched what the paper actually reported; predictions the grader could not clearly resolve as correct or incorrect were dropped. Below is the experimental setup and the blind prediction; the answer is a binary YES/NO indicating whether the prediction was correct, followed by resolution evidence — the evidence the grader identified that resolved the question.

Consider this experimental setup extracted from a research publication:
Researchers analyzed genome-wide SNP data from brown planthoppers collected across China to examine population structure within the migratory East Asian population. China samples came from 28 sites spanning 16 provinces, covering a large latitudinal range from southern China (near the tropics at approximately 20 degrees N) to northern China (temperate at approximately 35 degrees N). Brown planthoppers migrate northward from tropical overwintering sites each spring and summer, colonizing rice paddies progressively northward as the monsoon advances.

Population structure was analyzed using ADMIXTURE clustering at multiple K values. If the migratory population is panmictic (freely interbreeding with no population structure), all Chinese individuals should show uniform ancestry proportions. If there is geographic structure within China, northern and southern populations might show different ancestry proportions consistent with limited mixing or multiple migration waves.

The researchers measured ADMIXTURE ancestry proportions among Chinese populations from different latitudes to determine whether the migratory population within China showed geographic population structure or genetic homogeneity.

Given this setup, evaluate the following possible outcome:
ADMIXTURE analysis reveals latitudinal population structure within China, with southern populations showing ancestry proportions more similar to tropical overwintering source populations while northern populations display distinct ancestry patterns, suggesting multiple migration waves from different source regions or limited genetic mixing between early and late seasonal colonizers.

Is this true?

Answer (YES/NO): NO